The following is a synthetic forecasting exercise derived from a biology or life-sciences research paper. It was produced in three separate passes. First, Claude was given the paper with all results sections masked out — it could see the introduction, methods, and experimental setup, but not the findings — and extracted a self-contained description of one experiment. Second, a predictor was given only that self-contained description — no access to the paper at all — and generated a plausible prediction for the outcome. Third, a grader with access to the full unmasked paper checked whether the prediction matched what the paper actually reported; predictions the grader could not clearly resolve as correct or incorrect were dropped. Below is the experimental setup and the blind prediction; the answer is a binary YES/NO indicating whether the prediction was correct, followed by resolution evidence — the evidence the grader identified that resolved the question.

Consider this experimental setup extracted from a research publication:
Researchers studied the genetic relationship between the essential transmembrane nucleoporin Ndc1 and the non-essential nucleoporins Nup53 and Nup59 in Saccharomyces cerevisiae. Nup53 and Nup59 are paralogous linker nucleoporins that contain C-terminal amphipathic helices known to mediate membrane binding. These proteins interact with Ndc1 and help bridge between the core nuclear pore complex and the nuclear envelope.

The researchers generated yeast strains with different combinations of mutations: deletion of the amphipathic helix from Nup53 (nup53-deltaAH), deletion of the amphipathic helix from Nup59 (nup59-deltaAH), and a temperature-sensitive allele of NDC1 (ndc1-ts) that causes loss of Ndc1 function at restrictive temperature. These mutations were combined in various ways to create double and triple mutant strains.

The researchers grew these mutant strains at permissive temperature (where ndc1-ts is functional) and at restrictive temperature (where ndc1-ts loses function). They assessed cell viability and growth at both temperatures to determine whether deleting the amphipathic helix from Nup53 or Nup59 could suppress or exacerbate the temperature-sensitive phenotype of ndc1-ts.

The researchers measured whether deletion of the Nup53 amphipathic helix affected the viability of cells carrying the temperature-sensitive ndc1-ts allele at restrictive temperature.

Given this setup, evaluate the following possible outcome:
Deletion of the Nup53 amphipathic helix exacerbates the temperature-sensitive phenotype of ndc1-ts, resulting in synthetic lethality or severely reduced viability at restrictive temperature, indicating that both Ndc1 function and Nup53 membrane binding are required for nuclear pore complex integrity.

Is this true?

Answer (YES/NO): NO